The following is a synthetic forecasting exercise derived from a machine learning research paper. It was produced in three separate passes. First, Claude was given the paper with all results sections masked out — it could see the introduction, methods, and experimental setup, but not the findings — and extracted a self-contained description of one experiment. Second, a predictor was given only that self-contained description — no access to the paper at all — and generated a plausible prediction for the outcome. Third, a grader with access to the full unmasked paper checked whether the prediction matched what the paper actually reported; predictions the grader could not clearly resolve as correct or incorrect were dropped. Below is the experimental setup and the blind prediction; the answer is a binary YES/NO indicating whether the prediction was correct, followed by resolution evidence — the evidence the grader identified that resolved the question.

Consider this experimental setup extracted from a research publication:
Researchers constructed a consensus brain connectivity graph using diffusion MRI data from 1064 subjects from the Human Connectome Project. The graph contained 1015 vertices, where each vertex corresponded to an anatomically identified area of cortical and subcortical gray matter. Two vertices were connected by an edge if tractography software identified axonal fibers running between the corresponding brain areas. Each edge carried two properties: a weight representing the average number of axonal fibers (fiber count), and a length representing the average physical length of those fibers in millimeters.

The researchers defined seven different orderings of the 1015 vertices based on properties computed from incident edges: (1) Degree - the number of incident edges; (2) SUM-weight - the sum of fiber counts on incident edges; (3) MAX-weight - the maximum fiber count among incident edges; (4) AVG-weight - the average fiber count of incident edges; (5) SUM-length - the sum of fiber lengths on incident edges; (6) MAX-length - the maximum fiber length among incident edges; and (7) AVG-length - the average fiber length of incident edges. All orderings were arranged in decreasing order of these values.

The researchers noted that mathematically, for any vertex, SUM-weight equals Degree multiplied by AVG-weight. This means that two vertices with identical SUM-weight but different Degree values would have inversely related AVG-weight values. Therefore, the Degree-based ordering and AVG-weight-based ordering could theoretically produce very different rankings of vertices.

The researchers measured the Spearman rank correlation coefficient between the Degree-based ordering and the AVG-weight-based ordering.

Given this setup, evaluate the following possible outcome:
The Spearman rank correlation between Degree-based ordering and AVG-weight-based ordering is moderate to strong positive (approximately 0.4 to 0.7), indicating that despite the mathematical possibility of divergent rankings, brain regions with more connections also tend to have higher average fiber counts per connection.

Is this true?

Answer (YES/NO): NO